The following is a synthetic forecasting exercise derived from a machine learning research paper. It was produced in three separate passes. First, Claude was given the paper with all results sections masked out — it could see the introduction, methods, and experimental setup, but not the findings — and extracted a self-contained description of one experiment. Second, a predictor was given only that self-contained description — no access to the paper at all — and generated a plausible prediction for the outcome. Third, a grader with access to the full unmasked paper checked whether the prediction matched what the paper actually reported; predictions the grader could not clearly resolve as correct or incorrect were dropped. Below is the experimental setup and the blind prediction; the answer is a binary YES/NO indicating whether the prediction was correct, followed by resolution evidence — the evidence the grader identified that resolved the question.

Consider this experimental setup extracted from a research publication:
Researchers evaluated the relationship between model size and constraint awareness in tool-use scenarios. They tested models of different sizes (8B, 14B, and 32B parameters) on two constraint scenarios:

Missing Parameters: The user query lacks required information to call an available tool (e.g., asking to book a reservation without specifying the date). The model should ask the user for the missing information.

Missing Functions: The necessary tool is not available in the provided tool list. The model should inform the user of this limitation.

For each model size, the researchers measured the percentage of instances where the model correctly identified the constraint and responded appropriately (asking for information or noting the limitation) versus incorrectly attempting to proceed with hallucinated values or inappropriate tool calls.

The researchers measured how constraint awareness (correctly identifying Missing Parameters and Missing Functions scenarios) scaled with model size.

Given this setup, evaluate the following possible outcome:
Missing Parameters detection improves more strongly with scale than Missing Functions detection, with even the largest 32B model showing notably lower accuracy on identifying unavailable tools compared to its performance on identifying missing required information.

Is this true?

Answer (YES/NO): NO